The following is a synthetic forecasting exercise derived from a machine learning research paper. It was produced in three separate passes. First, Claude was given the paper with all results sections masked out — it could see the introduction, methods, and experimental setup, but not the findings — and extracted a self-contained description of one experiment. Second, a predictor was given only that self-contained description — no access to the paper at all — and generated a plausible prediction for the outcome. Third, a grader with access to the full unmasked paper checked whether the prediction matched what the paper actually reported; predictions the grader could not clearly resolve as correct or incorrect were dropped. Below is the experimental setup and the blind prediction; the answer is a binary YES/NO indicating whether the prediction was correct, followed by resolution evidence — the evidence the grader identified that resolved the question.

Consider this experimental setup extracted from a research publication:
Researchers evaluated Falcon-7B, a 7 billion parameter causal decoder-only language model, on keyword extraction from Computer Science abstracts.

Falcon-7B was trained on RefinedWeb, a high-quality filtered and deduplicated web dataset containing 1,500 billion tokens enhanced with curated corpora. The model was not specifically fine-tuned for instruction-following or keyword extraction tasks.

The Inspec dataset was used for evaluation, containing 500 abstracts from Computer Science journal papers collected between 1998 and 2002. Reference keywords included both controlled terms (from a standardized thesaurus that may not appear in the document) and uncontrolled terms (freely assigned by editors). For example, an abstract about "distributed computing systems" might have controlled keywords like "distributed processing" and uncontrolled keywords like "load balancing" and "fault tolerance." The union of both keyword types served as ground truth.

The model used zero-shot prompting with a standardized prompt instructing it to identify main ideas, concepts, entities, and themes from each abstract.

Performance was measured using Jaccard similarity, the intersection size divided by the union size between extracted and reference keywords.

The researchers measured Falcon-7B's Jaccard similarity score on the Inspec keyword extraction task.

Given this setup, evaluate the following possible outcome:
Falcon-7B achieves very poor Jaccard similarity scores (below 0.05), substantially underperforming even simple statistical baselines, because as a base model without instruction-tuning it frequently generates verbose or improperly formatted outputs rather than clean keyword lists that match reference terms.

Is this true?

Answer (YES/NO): NO